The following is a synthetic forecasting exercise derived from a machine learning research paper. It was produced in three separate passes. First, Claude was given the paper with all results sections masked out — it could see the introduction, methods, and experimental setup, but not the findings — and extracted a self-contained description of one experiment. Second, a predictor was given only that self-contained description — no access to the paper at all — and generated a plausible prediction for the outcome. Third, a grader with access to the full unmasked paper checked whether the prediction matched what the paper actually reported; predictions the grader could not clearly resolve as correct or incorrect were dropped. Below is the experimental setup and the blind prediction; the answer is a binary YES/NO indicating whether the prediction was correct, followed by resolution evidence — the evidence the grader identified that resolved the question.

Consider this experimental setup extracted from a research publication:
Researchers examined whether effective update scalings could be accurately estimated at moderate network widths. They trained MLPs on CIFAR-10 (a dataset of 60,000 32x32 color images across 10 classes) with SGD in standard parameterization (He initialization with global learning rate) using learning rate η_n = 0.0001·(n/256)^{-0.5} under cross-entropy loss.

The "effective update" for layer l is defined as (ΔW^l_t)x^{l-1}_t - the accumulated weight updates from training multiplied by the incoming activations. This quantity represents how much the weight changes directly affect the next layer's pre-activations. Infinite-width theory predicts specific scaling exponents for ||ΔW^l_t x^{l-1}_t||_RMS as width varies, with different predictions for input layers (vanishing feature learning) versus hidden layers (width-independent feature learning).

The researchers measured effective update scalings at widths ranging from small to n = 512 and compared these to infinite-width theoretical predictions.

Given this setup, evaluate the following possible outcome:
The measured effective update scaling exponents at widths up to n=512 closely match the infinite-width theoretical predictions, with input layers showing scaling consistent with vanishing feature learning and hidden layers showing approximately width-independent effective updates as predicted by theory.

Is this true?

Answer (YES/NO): YES